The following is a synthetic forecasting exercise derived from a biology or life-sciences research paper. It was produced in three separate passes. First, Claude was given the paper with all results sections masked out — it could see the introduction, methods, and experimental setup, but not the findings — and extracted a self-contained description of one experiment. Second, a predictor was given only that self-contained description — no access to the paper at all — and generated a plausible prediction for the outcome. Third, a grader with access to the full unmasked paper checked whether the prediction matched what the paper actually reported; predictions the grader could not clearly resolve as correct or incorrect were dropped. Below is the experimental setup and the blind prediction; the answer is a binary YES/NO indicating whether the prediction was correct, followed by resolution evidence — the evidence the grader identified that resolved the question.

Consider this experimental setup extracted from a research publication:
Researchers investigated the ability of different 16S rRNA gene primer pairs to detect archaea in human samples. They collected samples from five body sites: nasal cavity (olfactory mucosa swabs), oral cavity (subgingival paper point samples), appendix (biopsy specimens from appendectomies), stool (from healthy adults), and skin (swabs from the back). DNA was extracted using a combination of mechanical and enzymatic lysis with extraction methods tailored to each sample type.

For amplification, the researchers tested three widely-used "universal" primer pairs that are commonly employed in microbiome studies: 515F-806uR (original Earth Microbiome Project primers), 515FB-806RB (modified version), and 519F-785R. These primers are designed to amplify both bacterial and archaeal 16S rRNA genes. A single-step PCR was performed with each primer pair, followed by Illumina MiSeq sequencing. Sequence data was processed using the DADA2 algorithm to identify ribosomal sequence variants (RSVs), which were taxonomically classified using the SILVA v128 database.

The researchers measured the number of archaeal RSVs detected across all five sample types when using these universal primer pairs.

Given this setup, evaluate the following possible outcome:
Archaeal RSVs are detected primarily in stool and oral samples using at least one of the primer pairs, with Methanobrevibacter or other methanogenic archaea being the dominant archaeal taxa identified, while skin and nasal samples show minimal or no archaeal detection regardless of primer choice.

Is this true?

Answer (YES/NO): NO